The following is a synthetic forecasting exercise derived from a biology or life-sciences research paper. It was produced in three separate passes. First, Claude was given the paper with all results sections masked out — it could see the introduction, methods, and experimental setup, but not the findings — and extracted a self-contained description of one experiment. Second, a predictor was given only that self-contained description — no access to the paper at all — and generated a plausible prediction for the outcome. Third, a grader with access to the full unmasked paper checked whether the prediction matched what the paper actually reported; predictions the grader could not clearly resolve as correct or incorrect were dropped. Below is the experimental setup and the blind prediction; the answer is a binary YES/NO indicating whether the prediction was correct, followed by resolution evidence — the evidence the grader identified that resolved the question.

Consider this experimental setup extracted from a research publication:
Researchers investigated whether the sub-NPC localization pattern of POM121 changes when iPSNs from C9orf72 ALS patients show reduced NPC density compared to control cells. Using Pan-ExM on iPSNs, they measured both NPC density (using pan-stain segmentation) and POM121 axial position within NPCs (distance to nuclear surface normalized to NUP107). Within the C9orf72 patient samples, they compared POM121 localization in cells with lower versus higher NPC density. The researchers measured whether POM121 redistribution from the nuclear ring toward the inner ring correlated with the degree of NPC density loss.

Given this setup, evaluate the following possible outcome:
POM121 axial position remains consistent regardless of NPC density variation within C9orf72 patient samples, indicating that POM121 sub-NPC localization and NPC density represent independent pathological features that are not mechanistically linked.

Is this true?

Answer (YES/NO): NO